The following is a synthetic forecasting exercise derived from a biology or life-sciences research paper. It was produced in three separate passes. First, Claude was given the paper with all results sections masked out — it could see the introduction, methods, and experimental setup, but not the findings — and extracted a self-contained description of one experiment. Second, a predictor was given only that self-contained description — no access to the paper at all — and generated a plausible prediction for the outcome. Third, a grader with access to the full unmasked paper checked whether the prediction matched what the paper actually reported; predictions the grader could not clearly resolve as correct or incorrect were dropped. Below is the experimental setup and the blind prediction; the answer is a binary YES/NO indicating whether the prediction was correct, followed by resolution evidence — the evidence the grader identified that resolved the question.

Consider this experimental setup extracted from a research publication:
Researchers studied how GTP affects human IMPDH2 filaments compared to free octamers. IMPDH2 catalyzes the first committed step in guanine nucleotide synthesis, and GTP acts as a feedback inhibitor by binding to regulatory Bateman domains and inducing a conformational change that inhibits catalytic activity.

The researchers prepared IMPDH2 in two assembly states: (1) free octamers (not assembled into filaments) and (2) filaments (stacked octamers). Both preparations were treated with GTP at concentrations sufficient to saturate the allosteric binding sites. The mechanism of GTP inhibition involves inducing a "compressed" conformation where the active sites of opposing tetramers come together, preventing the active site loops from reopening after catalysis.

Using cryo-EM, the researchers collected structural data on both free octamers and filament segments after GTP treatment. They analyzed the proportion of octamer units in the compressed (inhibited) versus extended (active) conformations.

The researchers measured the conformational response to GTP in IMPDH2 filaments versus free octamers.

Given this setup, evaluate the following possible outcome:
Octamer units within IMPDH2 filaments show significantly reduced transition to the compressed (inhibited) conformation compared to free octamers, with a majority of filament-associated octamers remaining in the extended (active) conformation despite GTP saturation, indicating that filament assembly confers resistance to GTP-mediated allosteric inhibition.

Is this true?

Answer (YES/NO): NO